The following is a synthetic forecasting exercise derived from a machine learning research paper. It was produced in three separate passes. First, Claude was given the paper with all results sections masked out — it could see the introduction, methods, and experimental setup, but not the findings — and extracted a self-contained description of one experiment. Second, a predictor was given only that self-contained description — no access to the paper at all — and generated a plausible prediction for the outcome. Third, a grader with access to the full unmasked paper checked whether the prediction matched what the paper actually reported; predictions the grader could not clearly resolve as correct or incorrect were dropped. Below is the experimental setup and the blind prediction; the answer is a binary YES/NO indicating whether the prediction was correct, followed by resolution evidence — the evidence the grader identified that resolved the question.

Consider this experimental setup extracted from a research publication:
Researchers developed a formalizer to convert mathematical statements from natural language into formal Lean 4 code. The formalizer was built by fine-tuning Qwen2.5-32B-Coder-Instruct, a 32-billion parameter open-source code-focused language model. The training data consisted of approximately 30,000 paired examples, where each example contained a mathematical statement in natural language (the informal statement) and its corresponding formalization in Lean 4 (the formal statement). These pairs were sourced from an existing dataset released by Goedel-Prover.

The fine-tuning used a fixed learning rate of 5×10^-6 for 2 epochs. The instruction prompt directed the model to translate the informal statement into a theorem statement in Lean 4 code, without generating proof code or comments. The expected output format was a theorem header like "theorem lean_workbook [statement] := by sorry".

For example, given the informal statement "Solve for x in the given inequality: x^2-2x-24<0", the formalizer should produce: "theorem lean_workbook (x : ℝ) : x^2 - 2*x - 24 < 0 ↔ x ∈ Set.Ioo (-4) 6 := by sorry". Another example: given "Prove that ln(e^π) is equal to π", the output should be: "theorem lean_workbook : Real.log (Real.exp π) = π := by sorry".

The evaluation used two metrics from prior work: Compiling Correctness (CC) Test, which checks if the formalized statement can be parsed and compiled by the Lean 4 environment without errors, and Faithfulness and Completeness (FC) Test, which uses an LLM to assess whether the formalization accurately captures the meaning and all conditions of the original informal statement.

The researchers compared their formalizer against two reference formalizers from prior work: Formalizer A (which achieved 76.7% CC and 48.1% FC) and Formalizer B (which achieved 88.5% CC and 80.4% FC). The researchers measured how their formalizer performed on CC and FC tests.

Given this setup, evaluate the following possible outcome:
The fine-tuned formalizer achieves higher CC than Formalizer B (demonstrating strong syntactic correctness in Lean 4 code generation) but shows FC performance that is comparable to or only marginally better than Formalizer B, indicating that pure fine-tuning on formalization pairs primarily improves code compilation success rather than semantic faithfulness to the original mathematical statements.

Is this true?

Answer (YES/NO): NO